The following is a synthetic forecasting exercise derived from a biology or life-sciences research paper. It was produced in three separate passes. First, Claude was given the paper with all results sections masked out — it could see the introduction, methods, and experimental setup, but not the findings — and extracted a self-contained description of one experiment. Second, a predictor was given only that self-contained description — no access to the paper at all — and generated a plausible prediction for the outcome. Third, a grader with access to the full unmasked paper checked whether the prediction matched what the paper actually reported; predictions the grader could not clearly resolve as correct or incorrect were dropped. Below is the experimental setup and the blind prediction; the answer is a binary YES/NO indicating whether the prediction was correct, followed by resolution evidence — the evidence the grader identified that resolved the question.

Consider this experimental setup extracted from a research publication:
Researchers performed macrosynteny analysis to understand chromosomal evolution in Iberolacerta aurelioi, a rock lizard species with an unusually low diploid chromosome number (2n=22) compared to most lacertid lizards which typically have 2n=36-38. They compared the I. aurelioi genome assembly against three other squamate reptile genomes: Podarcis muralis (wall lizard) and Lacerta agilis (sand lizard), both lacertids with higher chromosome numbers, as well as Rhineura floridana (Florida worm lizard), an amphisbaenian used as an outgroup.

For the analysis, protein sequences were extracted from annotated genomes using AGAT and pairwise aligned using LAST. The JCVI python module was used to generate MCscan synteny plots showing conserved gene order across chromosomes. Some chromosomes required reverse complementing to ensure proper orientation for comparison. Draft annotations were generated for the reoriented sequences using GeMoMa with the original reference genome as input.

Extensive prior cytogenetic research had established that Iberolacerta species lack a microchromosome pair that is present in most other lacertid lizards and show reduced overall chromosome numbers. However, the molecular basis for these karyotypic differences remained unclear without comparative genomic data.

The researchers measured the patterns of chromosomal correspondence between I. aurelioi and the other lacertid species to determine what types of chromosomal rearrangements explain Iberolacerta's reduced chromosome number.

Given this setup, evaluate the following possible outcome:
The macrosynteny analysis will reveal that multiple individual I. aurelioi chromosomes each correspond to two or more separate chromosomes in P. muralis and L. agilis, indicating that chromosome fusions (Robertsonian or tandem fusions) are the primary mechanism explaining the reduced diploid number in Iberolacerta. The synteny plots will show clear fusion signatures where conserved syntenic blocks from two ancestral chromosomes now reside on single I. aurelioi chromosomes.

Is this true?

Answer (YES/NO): YES